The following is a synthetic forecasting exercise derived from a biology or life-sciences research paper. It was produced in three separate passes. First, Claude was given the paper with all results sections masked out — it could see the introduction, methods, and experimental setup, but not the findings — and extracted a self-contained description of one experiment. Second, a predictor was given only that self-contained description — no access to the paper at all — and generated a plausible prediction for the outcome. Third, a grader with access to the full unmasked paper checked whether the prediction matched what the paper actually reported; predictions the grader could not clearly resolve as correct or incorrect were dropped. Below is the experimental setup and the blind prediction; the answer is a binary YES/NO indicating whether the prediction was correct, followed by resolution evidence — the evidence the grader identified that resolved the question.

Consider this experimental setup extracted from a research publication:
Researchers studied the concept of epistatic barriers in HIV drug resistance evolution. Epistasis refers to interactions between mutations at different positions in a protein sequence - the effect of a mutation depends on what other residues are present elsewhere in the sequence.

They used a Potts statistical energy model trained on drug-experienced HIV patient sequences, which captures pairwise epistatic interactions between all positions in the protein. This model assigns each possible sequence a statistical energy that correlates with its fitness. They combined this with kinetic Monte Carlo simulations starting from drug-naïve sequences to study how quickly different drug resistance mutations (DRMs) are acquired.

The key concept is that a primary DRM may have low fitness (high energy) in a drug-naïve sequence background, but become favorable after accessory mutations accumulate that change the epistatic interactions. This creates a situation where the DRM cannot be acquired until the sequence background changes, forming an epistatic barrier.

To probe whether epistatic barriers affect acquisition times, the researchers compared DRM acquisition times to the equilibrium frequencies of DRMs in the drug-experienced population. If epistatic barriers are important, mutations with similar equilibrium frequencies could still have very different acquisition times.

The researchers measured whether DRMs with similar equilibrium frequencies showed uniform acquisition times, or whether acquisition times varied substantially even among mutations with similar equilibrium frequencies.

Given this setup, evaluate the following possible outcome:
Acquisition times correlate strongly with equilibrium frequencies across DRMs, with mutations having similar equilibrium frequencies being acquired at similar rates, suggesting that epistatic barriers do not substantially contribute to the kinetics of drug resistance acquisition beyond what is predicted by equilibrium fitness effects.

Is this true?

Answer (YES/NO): NO